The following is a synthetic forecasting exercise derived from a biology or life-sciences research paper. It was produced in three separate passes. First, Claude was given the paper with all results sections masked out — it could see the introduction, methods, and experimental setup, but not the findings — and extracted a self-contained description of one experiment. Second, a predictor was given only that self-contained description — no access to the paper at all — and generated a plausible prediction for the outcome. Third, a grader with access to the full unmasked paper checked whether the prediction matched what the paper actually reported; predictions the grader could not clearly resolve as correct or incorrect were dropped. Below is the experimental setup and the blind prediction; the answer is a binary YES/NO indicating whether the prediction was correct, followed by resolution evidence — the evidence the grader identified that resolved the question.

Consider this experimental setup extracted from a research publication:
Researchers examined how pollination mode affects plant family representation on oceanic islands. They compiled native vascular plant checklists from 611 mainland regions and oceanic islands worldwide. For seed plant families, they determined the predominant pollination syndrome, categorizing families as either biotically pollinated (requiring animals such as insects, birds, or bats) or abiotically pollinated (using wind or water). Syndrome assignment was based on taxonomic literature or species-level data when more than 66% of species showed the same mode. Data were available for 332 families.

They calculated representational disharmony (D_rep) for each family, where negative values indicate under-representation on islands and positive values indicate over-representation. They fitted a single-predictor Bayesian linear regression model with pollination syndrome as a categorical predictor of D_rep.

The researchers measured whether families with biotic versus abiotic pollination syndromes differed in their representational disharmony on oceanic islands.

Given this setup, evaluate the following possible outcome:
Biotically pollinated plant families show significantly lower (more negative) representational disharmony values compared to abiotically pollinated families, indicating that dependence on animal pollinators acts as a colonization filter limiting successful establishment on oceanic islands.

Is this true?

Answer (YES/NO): YES